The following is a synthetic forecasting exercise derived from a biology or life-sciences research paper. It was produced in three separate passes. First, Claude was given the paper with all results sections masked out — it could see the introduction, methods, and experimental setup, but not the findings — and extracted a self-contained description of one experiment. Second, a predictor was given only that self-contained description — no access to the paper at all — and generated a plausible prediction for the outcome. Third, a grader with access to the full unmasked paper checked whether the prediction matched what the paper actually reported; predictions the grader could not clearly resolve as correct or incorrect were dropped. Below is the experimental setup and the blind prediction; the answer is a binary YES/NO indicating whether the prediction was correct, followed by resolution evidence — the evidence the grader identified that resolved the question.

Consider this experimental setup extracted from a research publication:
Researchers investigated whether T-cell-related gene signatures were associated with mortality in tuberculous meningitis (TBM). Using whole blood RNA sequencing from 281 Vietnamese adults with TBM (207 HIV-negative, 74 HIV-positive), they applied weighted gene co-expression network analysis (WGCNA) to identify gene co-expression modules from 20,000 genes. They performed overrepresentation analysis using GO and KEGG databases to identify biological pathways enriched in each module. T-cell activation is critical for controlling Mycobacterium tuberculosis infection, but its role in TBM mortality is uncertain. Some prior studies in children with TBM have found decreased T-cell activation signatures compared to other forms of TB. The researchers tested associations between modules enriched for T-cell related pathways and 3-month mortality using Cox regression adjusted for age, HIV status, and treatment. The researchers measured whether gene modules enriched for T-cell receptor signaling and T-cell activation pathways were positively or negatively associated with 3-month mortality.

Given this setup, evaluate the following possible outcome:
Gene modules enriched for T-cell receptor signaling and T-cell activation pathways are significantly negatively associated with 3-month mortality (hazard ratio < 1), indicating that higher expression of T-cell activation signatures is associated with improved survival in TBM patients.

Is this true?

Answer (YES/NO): YES